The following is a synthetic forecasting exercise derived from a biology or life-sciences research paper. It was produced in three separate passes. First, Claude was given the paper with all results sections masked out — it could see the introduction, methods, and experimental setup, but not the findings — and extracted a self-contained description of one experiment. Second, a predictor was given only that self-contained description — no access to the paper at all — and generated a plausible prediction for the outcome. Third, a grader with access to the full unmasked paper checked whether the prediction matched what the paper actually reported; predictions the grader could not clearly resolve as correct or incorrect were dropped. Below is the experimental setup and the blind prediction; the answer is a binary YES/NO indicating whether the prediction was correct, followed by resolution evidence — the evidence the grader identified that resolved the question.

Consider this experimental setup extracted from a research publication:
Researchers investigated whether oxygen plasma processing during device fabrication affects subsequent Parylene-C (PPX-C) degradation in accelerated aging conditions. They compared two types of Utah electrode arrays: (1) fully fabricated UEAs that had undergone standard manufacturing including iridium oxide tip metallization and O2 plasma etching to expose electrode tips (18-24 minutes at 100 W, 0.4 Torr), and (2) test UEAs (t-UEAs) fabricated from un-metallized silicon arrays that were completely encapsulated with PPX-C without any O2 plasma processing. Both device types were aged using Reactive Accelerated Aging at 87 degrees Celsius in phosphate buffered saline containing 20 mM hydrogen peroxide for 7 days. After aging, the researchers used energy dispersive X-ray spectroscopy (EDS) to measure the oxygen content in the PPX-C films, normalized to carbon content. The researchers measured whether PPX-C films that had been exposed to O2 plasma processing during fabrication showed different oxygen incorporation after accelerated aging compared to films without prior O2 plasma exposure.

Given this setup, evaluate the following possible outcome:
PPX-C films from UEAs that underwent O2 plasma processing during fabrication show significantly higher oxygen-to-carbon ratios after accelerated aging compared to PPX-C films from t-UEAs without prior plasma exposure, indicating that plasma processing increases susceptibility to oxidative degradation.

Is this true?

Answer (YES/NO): YES